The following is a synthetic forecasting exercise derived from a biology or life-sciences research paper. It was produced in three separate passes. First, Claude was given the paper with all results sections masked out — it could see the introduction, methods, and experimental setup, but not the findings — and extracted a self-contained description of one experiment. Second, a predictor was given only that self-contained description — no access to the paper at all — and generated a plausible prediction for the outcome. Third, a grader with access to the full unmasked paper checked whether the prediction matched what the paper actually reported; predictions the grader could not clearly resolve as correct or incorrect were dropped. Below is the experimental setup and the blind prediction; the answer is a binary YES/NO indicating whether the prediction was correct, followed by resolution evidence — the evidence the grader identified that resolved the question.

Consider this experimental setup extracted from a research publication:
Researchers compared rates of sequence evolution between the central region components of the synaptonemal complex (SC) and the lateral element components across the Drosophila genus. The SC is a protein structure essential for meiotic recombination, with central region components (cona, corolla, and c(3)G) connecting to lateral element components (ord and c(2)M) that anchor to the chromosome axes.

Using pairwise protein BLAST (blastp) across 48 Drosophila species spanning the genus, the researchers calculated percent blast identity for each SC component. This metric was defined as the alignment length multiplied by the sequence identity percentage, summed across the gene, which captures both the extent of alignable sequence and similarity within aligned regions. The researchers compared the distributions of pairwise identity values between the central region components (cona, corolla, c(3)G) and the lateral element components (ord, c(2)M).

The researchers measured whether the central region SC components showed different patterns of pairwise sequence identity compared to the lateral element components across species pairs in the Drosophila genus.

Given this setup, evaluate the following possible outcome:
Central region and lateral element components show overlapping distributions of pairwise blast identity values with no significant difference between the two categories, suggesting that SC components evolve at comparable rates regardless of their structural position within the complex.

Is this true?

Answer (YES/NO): NO